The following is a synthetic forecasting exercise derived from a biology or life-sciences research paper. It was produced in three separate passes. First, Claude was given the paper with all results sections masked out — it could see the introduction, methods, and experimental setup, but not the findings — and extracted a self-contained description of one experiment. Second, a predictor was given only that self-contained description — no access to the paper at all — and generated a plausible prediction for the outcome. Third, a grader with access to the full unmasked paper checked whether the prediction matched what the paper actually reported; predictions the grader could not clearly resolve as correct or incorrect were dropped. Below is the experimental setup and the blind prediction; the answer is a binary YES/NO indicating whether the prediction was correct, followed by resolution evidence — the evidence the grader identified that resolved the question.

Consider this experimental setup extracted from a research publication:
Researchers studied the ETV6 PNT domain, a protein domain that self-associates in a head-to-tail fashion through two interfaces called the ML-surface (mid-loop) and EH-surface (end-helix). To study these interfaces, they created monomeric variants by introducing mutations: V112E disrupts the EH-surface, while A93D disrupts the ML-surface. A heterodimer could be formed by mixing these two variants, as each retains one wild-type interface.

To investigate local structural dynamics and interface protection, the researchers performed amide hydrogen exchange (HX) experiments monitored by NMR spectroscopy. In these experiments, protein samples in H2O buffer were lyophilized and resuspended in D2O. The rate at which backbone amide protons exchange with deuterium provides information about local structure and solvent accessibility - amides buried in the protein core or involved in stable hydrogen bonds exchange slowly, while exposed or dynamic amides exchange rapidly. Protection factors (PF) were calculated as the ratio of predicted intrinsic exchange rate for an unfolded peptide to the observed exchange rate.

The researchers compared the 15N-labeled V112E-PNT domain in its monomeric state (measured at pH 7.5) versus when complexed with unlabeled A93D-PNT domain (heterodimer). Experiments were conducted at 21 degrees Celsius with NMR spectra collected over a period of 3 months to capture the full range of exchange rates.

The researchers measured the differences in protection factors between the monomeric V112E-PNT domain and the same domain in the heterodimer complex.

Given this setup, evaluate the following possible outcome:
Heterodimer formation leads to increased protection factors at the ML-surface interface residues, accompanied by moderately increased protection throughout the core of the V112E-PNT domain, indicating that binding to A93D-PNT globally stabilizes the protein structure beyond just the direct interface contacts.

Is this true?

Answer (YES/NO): YES